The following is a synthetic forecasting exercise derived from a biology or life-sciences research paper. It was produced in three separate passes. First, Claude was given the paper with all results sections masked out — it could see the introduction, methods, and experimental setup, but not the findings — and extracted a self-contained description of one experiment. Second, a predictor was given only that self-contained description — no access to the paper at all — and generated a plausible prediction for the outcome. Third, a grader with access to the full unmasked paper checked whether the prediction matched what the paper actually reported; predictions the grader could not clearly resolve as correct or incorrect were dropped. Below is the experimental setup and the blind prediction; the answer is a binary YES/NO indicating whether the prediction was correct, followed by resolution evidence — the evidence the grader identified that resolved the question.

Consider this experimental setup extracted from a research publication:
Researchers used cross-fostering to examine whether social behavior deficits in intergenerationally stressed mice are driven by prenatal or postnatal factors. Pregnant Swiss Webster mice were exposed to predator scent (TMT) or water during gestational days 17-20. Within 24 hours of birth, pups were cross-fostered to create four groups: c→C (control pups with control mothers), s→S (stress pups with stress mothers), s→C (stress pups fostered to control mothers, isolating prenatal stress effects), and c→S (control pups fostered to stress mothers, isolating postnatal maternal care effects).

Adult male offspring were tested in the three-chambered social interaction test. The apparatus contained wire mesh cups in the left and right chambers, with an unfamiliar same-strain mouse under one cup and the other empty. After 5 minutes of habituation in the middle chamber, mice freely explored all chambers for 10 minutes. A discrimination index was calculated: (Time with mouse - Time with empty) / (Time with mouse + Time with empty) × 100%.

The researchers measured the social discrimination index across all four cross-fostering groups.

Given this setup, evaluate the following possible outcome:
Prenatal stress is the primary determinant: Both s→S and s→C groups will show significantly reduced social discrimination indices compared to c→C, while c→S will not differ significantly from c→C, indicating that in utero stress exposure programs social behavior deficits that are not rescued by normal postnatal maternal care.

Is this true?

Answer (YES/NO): NO